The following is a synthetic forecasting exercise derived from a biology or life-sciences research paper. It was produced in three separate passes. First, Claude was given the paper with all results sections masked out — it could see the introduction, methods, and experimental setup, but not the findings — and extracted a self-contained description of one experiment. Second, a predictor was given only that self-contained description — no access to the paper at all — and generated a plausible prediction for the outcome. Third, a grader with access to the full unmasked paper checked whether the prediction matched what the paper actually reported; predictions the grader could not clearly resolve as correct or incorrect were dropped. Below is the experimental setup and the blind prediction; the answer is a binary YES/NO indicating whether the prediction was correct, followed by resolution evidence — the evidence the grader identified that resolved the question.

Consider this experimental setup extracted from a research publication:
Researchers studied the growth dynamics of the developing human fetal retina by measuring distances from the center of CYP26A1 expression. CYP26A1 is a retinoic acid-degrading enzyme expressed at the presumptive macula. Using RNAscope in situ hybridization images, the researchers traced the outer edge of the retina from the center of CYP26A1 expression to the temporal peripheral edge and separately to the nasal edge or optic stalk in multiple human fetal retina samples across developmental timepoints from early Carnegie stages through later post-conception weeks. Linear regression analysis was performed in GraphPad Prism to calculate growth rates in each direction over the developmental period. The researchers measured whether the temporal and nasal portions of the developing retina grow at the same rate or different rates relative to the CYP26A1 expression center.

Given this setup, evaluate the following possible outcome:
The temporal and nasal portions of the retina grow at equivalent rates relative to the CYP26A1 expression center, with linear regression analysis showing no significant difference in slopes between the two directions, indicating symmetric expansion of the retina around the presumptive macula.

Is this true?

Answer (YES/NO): NO